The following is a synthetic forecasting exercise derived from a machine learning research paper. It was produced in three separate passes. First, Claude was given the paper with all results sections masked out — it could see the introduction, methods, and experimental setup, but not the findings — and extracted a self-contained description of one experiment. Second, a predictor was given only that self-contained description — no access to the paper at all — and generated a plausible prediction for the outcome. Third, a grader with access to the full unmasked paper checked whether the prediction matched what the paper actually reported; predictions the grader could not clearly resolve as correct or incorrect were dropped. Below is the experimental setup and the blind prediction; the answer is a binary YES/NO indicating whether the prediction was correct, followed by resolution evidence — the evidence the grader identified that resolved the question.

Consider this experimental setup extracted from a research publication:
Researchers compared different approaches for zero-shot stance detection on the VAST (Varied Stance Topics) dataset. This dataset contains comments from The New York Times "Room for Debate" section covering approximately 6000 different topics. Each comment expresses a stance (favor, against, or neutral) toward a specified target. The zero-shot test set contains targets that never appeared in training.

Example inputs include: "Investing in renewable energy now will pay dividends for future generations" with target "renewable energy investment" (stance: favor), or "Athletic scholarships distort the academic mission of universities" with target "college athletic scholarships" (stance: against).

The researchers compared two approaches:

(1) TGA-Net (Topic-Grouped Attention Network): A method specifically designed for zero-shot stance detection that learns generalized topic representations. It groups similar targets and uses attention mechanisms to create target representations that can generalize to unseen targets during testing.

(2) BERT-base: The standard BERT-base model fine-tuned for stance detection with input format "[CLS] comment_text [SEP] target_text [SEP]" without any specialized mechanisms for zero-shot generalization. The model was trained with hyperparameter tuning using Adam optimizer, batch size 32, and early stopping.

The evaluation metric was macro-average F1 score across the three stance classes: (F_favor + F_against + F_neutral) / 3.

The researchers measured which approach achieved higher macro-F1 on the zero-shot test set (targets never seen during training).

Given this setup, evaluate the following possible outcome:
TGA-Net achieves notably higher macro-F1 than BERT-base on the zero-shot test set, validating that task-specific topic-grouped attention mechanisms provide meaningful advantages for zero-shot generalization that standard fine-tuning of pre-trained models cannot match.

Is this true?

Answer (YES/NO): NO